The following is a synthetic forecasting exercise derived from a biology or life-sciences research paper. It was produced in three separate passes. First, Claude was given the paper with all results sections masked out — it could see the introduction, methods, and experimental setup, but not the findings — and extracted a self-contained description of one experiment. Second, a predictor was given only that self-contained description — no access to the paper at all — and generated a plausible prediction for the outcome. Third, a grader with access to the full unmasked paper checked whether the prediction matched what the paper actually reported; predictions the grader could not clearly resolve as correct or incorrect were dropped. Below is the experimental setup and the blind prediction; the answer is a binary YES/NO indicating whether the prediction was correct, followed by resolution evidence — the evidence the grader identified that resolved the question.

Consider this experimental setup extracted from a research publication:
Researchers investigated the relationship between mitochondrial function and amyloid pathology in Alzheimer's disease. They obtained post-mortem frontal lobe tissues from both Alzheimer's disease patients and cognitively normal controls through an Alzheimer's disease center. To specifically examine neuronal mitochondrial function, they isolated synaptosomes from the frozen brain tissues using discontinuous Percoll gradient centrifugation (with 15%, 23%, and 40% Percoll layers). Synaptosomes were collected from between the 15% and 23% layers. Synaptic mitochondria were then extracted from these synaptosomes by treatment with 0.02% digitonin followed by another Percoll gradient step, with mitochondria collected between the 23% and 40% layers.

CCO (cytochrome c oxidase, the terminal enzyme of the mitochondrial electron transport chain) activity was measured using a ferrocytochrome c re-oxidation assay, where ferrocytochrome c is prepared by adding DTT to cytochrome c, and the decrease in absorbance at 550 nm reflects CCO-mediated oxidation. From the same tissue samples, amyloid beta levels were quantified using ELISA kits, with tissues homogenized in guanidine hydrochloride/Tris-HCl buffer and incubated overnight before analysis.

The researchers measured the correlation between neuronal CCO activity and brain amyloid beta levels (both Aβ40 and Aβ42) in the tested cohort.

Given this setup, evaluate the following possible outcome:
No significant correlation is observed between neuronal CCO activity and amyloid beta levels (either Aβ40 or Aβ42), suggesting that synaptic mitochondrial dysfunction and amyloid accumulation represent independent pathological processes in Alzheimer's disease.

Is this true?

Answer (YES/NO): NO